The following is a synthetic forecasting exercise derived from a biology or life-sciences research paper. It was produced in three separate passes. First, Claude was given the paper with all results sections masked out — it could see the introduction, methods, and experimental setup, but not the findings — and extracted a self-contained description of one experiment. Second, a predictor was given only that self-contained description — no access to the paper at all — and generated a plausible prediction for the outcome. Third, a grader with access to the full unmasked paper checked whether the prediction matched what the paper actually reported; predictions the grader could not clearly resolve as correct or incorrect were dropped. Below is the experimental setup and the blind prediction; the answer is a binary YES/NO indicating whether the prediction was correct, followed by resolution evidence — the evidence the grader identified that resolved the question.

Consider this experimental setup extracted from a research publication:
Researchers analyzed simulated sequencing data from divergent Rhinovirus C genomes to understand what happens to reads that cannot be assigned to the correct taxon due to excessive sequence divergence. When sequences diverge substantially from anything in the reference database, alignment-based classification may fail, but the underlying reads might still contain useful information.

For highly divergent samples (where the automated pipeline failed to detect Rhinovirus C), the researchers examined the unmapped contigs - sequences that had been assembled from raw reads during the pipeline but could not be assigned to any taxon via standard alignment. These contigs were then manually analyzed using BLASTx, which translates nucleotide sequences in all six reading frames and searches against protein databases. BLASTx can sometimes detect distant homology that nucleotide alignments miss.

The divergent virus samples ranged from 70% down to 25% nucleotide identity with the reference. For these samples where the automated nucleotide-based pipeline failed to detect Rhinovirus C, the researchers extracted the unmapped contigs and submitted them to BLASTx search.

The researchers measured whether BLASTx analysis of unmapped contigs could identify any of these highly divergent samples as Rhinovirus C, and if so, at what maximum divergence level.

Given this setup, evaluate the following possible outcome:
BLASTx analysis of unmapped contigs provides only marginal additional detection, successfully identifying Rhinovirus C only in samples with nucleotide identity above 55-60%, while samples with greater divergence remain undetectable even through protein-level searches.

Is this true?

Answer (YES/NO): NO